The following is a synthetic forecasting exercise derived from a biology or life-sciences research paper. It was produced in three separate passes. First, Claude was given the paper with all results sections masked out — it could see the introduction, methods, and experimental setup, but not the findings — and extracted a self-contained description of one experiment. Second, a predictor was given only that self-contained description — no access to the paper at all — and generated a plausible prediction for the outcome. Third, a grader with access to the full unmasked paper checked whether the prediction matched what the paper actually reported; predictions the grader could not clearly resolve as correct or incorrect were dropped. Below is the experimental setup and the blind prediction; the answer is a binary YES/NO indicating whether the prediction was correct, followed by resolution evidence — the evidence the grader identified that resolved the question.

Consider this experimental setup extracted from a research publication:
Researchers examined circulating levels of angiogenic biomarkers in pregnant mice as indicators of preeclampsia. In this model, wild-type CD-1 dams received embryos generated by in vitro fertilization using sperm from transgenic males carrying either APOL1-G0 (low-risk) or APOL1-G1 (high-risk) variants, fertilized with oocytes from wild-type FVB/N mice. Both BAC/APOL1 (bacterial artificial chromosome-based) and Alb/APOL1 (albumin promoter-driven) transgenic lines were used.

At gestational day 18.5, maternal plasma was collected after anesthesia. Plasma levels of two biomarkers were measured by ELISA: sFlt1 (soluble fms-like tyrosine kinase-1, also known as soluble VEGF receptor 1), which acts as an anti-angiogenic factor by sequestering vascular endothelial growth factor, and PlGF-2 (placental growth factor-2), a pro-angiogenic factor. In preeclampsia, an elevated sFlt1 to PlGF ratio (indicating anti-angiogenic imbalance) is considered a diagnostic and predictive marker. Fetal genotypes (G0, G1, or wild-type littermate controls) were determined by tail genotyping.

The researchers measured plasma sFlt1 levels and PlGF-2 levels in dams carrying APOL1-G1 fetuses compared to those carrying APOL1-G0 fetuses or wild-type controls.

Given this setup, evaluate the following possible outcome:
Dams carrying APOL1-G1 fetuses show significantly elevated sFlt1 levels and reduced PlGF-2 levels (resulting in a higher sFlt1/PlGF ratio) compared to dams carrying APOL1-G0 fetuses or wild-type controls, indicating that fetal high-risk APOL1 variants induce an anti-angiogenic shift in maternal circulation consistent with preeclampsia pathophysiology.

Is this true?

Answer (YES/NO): NO